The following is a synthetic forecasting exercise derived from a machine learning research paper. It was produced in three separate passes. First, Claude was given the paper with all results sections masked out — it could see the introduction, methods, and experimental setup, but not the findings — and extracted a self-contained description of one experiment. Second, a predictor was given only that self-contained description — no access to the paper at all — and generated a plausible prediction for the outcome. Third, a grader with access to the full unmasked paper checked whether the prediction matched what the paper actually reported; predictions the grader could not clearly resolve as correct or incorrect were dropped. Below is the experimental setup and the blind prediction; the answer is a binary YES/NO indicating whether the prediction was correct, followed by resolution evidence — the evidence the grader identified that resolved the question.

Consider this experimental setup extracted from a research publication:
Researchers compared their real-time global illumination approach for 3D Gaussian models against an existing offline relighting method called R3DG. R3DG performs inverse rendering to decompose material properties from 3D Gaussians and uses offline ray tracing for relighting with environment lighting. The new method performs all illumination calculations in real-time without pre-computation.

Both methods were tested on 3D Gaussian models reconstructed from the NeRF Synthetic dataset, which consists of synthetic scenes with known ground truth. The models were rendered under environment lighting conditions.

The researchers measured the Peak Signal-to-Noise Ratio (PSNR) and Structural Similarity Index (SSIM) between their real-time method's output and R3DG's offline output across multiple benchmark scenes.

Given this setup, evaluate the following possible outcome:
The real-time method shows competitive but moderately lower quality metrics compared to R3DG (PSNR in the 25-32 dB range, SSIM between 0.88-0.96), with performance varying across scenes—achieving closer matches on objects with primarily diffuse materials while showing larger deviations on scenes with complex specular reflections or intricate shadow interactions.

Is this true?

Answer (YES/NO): NO